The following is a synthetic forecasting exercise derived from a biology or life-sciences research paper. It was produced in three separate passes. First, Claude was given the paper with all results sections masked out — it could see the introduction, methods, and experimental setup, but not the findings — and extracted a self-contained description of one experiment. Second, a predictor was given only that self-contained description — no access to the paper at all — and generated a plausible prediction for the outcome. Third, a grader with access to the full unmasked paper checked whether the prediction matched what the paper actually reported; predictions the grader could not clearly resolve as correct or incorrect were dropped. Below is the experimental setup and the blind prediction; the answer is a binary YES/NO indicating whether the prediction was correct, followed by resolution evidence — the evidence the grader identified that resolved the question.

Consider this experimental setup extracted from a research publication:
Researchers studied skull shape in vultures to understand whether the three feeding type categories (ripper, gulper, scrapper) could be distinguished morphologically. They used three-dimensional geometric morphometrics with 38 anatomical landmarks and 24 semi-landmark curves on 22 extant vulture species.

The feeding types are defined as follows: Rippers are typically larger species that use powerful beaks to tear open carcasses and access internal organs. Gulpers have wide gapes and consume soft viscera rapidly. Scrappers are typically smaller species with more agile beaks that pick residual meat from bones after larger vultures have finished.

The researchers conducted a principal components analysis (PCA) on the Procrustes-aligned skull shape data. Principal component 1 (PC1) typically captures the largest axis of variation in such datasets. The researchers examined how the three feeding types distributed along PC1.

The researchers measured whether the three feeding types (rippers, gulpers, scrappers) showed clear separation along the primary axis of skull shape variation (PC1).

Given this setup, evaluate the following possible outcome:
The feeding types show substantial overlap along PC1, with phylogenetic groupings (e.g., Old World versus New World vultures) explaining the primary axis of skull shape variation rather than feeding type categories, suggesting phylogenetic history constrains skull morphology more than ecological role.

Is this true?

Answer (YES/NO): NO